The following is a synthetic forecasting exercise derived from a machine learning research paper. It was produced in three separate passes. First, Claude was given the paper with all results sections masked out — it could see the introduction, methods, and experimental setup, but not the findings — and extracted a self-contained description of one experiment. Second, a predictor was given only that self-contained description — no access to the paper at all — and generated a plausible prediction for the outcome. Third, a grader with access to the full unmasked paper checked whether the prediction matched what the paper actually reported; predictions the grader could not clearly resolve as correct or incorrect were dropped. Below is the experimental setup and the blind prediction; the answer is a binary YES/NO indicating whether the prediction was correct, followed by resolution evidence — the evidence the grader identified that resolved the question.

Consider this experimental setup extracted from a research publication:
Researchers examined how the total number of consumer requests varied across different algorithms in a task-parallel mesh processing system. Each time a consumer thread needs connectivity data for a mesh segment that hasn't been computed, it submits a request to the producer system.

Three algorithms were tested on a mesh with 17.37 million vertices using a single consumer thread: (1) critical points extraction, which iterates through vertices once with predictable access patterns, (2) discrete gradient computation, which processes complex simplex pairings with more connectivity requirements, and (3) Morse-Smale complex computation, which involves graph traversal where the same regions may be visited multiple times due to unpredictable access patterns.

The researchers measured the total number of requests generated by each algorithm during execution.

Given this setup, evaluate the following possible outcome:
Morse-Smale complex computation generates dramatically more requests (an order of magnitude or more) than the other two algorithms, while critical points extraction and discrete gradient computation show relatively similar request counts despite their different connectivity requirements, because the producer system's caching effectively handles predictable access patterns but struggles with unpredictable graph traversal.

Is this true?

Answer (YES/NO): NO